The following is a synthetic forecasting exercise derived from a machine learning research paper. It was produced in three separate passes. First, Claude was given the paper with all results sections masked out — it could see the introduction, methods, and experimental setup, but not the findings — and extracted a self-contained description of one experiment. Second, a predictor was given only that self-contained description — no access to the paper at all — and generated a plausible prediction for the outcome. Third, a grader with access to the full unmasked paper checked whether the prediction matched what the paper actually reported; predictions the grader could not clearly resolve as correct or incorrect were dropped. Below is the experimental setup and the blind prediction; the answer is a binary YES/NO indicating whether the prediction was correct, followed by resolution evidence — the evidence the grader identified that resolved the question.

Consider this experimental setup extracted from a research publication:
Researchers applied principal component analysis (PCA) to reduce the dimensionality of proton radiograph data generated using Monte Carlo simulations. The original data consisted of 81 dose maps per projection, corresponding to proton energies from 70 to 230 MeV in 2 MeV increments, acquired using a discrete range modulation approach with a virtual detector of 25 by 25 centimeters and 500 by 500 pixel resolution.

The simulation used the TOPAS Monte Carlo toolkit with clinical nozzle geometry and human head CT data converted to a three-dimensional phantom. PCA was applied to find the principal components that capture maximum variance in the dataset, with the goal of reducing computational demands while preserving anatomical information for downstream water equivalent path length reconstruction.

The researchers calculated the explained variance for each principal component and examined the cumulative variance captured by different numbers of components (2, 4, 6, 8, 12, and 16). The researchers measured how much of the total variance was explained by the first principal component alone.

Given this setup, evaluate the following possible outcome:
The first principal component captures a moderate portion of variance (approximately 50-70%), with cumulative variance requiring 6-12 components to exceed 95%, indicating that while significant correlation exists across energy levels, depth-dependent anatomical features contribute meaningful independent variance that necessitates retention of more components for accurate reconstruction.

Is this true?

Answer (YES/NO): NO